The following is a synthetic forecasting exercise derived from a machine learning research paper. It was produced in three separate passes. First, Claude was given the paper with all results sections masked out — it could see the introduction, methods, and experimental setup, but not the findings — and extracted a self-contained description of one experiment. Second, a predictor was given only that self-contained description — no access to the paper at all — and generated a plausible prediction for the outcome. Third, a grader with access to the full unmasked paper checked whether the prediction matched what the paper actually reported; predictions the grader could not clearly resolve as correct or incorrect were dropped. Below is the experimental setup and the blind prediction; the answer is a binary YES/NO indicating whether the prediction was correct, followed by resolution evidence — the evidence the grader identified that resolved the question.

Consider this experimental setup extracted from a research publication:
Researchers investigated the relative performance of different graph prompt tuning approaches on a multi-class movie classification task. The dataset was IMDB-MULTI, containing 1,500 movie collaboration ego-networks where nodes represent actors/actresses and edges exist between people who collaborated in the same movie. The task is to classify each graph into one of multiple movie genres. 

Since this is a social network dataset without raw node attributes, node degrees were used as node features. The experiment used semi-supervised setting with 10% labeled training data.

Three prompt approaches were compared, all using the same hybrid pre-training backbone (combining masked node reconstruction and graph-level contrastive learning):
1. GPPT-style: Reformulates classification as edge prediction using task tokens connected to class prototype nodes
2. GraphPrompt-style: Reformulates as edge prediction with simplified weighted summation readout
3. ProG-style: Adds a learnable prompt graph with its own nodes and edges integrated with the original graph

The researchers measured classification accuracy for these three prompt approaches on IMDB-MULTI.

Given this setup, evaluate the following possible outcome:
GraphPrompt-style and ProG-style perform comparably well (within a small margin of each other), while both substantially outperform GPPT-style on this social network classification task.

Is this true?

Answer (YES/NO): NO